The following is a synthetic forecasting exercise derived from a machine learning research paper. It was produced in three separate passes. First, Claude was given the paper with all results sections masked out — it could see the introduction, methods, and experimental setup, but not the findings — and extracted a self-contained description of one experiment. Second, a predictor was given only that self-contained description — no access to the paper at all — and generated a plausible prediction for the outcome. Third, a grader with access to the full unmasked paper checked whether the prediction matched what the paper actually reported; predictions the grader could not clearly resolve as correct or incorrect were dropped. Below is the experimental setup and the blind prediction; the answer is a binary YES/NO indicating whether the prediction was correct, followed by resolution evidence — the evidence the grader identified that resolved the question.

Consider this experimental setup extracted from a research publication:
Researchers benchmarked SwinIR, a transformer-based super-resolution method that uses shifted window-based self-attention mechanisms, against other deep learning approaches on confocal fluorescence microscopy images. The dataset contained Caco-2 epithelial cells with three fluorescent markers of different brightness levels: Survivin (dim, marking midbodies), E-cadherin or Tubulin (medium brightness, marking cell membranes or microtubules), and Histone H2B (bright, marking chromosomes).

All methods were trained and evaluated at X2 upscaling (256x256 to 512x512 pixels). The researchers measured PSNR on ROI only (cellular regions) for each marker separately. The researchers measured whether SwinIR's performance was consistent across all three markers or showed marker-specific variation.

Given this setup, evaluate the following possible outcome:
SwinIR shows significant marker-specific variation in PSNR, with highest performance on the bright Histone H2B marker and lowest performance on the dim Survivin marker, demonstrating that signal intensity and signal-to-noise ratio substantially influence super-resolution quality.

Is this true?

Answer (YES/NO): NO